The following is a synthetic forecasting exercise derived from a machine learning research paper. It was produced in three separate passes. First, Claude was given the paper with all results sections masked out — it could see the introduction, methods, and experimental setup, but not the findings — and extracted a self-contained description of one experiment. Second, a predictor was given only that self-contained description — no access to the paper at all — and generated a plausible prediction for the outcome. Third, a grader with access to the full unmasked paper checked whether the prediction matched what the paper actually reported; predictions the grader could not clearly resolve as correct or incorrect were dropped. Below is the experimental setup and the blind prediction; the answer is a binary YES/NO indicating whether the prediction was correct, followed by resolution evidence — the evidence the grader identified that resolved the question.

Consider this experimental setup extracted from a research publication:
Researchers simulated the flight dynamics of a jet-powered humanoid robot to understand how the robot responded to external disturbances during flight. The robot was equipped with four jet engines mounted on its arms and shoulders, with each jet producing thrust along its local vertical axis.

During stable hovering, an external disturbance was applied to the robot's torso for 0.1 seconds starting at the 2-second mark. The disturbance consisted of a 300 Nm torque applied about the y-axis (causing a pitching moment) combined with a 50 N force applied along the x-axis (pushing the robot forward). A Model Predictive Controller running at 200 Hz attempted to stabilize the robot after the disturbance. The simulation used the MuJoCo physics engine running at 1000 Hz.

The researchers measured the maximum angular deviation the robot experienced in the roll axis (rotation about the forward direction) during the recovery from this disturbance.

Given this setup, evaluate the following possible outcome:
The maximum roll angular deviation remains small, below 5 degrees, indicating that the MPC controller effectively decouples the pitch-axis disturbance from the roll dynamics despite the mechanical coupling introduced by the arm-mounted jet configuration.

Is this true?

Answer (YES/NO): NO